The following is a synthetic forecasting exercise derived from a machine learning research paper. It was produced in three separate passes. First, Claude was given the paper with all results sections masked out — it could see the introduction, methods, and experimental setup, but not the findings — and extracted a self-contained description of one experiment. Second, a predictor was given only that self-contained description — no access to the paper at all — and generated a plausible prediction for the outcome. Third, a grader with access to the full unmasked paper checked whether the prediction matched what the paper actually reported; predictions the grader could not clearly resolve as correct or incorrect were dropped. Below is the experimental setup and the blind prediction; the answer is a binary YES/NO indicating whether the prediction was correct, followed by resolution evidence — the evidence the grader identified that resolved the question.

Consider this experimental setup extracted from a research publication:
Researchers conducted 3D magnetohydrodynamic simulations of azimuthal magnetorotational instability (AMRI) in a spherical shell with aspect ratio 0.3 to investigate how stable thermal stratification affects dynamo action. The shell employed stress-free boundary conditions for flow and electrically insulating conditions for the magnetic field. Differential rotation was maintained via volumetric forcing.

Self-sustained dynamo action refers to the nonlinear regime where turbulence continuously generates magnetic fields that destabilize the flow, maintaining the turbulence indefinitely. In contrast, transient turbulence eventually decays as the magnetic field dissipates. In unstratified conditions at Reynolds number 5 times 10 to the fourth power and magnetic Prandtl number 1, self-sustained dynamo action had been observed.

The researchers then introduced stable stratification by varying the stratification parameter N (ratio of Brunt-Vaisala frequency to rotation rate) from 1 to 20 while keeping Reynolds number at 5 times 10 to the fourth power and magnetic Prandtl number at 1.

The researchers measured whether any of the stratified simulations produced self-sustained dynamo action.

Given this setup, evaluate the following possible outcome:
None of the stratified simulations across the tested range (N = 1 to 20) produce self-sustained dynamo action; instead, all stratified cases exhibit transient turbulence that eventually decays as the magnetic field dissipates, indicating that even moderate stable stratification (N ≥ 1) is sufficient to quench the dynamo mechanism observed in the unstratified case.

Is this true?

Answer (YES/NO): YES